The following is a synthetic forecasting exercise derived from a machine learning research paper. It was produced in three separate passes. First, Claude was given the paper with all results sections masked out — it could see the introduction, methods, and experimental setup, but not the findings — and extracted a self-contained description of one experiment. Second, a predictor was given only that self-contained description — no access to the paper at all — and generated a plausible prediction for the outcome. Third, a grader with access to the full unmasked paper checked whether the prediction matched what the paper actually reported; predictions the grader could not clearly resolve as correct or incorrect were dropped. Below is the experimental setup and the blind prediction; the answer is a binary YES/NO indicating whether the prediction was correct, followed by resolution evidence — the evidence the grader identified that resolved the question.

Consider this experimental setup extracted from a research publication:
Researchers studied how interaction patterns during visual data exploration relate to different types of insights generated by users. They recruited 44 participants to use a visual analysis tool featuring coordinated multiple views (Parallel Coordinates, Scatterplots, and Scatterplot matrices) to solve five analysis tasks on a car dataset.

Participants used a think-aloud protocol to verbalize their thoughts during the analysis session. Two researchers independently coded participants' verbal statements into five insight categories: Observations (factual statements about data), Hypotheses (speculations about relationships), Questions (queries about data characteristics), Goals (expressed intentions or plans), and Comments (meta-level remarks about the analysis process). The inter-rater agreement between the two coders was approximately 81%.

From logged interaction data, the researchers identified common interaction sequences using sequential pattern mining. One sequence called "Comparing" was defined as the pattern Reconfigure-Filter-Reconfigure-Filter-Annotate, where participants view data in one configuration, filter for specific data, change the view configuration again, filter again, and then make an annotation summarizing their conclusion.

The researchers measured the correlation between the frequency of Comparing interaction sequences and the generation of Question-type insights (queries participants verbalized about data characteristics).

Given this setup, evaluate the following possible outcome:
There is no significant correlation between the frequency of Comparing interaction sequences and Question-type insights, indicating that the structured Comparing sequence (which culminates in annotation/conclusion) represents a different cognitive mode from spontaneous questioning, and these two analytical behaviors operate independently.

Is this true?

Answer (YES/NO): NO